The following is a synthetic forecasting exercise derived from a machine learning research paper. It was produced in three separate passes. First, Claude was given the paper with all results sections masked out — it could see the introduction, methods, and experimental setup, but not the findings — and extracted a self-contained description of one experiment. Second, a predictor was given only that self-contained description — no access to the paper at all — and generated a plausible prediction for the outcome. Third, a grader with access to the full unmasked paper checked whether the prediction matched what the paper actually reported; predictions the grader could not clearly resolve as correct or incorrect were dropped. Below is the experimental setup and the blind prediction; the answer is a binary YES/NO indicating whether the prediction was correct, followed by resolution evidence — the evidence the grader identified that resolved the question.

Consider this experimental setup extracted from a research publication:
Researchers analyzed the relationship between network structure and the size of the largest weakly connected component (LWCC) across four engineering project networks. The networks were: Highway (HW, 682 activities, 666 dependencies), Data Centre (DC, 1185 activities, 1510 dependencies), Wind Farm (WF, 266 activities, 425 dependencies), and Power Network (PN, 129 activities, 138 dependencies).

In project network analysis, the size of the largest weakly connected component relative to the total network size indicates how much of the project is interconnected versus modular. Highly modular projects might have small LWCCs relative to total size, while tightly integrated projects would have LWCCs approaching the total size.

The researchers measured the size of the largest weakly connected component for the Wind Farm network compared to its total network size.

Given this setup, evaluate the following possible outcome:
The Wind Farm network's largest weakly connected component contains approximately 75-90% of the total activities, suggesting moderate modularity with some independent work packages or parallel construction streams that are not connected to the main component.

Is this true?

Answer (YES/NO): NO